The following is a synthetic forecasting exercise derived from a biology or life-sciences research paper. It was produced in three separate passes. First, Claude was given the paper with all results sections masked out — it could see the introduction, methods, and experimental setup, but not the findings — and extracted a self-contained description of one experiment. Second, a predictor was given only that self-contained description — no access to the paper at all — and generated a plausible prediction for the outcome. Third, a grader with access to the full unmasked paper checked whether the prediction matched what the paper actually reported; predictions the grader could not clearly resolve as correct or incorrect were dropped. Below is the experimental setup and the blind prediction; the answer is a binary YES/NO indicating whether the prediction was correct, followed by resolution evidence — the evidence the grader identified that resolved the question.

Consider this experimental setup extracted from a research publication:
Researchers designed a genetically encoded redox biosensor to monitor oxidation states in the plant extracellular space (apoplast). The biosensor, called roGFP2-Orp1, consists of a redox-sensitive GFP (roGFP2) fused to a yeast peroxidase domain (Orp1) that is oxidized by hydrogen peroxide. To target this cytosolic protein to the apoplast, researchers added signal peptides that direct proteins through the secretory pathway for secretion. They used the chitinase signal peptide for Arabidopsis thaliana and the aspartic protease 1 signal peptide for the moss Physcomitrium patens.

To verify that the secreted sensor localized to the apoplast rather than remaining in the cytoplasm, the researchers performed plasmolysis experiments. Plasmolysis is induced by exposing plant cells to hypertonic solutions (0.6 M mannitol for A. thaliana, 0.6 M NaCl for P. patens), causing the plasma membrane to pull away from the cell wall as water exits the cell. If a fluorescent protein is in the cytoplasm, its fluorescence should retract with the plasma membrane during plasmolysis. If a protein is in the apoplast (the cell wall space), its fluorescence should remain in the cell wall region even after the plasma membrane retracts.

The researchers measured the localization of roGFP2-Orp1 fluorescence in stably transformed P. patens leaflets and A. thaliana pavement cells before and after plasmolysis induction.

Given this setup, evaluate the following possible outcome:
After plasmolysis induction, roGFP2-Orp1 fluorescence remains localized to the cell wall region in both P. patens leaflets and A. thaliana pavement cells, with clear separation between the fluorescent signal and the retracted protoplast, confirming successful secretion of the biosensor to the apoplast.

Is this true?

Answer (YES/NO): YES